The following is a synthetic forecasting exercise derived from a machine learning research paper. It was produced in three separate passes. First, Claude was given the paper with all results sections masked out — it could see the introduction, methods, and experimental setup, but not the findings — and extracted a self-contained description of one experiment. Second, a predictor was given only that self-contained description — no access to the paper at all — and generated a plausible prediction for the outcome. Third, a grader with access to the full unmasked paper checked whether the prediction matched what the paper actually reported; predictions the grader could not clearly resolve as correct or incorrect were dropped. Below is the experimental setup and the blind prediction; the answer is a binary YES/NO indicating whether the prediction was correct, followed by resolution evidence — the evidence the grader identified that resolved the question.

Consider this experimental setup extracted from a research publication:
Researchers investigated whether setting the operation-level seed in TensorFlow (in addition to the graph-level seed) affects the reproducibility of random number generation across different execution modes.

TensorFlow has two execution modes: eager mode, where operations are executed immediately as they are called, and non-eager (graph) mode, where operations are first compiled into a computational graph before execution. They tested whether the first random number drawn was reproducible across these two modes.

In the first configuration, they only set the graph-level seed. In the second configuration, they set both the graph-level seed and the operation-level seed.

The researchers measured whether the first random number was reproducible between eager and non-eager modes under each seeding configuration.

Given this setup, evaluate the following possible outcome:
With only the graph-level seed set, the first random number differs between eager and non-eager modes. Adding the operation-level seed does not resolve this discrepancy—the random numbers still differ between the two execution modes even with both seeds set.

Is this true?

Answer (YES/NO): NO